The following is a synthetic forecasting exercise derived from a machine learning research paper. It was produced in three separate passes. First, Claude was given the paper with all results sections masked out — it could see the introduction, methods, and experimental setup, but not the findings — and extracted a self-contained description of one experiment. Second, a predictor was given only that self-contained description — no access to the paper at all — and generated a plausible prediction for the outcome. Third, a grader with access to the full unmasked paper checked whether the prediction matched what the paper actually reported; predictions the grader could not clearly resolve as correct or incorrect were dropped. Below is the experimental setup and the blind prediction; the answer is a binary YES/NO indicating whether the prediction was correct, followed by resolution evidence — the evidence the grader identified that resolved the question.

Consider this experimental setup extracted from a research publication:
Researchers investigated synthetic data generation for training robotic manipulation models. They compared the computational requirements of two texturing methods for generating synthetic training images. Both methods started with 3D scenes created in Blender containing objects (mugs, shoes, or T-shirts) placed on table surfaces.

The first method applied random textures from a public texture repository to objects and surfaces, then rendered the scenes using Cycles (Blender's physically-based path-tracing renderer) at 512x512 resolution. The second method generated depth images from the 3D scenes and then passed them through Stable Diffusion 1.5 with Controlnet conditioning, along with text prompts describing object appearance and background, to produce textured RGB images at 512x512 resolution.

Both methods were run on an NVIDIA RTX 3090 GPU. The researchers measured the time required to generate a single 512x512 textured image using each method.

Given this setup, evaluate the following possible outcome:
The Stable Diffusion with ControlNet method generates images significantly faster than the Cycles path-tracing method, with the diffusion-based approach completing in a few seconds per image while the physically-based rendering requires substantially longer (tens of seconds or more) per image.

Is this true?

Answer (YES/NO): NO